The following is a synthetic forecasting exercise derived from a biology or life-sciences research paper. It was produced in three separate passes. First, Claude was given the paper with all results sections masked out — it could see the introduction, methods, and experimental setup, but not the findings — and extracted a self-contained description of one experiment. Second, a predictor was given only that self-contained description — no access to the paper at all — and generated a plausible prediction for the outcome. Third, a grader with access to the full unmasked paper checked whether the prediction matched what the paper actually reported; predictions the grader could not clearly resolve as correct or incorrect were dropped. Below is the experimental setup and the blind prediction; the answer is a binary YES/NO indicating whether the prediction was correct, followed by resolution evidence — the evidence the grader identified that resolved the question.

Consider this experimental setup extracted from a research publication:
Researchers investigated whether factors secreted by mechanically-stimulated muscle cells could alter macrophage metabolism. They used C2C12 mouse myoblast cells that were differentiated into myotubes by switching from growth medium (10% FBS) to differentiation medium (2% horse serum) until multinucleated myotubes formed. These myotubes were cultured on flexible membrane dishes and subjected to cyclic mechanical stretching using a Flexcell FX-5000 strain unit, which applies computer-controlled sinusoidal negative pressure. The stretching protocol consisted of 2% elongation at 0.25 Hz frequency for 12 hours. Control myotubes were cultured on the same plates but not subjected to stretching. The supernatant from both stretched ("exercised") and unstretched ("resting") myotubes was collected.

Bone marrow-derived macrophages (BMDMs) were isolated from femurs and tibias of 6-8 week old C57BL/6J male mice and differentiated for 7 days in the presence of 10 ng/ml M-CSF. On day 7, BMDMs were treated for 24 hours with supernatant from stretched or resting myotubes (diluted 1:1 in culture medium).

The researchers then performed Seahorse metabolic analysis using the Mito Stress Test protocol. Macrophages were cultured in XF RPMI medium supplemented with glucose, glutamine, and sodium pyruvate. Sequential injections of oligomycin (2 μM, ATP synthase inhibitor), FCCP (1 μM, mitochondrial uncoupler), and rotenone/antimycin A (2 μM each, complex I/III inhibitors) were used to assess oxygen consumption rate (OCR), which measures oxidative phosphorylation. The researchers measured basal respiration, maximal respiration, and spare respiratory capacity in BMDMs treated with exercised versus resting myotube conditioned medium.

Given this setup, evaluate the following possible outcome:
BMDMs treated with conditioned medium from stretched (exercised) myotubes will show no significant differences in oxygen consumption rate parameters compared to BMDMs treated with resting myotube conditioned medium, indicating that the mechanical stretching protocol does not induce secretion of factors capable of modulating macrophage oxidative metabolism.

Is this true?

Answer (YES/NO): NO